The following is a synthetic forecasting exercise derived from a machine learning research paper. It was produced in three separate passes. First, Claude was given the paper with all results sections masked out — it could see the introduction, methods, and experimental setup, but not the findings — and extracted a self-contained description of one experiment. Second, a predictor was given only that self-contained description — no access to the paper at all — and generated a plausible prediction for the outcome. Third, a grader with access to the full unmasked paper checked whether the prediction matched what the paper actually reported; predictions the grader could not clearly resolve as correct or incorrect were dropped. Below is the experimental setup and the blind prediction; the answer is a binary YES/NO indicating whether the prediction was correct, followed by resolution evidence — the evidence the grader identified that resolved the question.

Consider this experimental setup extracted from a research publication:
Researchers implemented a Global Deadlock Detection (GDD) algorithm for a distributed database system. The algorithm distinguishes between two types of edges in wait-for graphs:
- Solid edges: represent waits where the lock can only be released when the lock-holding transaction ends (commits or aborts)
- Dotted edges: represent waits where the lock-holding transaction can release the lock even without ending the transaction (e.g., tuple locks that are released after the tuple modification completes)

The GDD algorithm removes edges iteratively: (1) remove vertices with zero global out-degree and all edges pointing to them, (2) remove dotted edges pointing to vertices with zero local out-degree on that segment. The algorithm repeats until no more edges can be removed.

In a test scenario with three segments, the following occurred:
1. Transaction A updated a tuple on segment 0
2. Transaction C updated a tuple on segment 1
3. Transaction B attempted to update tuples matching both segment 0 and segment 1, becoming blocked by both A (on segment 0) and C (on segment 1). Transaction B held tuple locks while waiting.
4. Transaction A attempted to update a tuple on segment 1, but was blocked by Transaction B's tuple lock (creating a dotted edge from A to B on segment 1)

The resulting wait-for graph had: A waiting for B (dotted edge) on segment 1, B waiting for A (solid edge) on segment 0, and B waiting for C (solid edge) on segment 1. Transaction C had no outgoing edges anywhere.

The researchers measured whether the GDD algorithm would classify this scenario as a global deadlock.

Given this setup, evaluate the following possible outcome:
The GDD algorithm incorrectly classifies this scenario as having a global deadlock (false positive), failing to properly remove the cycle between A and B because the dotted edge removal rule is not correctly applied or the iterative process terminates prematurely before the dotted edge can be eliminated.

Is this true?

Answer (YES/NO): NO